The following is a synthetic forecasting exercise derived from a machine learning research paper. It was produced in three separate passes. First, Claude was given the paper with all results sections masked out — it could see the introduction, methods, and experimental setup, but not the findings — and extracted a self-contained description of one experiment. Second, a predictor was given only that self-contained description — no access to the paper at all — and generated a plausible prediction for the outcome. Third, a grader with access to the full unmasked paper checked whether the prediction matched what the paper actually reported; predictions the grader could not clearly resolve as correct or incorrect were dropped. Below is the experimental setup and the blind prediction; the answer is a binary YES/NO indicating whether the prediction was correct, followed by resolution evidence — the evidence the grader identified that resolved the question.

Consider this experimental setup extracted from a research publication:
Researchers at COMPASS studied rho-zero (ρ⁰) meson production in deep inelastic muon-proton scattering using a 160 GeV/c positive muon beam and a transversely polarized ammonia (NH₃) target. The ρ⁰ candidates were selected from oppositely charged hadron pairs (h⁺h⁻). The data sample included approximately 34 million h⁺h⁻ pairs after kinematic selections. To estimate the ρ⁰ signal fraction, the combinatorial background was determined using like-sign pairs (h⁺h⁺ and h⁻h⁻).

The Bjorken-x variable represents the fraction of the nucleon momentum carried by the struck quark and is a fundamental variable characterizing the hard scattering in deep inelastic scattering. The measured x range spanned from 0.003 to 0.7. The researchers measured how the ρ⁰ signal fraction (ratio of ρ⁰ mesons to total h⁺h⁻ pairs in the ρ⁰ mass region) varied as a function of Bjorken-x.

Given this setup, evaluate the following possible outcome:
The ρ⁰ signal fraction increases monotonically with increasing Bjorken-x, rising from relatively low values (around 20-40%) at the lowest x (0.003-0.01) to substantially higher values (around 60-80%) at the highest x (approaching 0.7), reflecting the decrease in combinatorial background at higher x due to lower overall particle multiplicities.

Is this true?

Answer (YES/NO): NO